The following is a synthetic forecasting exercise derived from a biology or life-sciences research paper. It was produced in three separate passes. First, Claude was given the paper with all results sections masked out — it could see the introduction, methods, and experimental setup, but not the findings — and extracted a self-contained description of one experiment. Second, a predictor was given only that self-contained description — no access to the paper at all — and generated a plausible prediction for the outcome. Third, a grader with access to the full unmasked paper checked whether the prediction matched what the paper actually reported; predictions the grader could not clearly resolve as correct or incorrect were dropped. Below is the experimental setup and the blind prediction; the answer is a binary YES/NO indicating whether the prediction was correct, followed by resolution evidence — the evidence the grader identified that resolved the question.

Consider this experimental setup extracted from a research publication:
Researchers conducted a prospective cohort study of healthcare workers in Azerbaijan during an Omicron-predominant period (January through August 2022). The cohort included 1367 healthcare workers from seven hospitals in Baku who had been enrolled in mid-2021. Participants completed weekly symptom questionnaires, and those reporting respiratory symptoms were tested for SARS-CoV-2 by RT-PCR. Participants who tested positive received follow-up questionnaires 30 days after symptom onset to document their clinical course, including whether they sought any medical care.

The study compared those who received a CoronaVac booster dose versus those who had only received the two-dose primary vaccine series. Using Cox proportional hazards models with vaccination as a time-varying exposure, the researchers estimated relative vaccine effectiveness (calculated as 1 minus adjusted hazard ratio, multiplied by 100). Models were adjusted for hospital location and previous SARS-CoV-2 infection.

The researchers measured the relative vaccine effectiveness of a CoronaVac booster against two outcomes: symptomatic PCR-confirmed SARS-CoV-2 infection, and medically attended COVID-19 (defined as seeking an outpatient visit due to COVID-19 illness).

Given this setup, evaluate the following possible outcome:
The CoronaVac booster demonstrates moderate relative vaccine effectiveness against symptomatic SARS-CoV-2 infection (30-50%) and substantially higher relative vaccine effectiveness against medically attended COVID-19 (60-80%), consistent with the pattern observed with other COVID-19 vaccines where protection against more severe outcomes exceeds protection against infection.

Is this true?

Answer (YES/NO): NO